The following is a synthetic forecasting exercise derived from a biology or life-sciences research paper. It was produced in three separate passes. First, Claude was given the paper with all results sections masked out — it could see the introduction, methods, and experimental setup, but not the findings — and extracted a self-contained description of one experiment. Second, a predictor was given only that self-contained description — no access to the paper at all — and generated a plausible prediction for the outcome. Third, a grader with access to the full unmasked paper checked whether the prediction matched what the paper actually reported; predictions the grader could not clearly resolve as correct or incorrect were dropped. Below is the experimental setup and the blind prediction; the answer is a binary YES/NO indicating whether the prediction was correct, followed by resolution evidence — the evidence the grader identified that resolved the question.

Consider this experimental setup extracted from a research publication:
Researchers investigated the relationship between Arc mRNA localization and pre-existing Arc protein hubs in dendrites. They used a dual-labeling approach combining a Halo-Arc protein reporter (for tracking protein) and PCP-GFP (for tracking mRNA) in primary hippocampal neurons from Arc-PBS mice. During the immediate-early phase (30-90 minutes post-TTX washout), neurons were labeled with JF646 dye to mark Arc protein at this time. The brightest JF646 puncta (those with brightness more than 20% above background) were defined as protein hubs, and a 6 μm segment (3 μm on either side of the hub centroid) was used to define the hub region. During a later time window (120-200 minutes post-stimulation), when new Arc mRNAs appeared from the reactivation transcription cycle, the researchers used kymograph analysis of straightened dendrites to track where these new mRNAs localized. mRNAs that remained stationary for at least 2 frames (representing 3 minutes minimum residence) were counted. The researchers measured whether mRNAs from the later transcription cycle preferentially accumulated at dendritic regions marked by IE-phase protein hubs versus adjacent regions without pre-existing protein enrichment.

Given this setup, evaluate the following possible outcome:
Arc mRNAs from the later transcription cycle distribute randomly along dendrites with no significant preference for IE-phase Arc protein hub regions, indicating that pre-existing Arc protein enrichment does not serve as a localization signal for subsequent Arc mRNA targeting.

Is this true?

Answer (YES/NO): NO